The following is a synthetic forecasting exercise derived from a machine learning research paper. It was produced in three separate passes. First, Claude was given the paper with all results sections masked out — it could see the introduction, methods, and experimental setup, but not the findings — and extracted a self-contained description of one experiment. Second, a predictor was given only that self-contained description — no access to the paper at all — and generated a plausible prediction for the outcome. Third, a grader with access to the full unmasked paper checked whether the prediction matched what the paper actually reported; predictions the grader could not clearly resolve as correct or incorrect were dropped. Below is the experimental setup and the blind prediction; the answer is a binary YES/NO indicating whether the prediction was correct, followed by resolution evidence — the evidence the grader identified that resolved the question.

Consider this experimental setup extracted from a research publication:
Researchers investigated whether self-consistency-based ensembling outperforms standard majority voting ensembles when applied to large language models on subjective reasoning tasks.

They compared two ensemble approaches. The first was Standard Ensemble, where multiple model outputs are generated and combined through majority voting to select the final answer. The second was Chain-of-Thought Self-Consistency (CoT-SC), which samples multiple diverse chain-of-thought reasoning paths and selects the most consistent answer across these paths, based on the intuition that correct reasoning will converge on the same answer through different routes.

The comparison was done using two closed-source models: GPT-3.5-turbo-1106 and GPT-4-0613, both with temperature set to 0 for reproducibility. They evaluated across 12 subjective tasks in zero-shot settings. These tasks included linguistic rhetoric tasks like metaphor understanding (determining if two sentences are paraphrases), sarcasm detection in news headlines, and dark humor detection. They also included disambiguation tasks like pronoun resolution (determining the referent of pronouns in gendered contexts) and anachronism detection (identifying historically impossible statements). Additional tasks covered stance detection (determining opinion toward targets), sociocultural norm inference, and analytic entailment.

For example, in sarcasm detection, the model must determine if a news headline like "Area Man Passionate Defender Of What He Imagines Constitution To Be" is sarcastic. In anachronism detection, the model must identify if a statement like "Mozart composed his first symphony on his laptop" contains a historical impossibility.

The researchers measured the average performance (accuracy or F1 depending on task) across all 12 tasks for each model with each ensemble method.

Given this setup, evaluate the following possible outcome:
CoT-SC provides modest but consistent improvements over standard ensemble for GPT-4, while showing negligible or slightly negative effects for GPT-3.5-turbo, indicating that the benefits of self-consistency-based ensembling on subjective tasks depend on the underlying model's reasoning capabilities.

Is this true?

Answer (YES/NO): NO